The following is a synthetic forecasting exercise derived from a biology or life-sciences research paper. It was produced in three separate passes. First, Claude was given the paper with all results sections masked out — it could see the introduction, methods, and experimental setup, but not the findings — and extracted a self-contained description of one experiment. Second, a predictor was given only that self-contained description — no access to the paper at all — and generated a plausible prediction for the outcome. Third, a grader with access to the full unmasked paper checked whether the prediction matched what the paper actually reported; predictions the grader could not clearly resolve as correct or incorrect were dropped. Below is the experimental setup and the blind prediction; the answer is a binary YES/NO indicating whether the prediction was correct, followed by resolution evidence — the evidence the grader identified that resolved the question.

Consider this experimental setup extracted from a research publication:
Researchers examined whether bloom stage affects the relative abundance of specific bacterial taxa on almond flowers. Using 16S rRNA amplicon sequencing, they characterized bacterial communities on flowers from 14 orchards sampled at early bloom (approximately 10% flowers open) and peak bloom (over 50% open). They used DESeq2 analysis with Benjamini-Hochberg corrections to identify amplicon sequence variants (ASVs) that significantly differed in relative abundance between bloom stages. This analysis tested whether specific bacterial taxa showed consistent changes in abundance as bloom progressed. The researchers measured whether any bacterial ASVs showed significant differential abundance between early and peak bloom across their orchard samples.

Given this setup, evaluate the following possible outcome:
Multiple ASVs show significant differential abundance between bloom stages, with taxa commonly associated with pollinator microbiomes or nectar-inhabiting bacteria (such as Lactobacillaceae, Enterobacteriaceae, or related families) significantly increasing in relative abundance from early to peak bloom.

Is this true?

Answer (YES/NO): NO